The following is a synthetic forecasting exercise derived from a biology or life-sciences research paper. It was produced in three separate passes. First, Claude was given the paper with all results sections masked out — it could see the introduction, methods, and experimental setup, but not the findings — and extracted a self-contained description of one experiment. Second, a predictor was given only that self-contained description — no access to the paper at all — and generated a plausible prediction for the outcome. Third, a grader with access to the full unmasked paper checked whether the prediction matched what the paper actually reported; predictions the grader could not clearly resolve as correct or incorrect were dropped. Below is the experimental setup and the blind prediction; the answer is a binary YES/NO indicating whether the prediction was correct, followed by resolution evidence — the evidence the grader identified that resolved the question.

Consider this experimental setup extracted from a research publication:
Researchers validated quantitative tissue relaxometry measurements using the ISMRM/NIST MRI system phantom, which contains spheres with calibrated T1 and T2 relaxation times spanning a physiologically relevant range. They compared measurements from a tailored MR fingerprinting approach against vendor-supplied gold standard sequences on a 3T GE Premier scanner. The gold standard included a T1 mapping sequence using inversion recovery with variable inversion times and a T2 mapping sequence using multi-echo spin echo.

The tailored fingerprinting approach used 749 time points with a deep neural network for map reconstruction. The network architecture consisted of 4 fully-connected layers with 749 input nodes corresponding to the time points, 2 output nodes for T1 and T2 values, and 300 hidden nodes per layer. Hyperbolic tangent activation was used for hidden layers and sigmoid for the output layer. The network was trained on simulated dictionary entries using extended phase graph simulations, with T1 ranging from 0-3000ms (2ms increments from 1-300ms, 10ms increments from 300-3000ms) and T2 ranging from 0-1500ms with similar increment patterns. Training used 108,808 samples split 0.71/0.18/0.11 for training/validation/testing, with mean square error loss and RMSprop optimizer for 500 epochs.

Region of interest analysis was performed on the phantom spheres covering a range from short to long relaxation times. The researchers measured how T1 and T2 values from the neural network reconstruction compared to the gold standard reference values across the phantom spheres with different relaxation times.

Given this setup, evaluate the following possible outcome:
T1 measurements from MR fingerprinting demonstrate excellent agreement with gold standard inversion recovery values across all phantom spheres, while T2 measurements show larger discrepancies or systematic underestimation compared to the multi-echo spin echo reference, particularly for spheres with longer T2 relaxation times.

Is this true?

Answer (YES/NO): NO